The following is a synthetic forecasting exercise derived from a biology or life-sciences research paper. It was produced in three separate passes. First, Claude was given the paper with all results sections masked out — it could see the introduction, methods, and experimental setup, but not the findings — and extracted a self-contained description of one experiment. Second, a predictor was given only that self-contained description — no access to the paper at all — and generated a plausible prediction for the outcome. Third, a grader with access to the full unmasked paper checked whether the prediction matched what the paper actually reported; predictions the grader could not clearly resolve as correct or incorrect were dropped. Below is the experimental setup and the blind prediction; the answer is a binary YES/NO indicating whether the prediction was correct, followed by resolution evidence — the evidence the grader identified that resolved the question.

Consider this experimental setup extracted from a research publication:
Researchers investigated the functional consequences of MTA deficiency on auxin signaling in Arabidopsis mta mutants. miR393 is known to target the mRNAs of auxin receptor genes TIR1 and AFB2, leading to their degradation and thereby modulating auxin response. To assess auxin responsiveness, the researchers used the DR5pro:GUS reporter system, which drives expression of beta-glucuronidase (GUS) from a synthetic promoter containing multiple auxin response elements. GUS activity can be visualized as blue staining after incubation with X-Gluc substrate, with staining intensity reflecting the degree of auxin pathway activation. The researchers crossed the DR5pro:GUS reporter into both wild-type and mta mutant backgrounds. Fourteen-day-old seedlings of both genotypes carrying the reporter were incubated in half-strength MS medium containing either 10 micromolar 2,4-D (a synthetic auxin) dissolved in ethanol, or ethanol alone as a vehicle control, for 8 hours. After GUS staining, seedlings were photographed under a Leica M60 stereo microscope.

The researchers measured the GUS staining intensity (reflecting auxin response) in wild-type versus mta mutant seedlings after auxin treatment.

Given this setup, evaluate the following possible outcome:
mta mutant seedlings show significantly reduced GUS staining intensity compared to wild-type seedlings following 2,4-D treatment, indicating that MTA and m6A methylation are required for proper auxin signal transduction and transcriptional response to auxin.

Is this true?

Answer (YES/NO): YES